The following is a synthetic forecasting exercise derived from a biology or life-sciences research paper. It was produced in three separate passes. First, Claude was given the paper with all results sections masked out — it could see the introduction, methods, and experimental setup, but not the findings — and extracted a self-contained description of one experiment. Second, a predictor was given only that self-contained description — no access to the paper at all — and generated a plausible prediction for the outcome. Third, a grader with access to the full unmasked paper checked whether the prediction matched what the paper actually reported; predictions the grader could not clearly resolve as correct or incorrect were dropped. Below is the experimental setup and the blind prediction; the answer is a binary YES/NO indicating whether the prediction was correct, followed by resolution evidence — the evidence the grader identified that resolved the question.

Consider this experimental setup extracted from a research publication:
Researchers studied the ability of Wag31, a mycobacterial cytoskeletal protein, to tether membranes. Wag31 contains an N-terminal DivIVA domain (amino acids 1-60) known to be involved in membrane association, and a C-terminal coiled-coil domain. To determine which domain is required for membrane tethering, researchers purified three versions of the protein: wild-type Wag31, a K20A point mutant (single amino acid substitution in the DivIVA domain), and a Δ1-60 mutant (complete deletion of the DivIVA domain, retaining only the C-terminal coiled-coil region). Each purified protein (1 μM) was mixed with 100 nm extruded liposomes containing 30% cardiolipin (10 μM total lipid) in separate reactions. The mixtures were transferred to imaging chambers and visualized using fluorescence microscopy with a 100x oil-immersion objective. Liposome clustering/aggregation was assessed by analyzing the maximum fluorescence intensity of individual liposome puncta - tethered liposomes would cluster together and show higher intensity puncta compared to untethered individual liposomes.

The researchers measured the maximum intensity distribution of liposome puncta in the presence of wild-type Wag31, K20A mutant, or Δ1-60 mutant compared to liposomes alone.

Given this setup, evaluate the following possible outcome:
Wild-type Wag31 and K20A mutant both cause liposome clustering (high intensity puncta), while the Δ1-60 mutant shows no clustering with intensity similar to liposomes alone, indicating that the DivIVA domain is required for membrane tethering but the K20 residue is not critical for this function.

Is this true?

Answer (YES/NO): NO